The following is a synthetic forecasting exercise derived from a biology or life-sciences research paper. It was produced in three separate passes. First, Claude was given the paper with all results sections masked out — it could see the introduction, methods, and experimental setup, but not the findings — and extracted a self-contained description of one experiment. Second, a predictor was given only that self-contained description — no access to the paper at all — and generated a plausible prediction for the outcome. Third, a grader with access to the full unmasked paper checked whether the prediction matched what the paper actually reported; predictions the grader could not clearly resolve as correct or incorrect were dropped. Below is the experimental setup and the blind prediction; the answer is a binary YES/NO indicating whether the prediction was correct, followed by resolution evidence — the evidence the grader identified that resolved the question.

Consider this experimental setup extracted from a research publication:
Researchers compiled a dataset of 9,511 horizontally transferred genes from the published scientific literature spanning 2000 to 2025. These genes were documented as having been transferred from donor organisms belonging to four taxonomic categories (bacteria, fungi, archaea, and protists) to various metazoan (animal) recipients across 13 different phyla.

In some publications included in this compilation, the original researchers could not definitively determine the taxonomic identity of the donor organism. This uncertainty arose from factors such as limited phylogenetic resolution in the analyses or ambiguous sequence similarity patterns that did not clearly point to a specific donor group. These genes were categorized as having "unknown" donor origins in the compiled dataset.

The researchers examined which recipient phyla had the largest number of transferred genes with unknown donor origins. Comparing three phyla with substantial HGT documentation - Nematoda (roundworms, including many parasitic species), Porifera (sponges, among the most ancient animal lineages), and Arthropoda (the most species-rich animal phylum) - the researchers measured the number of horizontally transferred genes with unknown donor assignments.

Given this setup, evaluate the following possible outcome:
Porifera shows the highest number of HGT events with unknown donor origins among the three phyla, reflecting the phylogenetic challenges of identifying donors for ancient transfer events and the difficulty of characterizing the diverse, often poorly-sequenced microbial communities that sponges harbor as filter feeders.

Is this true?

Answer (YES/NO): NO